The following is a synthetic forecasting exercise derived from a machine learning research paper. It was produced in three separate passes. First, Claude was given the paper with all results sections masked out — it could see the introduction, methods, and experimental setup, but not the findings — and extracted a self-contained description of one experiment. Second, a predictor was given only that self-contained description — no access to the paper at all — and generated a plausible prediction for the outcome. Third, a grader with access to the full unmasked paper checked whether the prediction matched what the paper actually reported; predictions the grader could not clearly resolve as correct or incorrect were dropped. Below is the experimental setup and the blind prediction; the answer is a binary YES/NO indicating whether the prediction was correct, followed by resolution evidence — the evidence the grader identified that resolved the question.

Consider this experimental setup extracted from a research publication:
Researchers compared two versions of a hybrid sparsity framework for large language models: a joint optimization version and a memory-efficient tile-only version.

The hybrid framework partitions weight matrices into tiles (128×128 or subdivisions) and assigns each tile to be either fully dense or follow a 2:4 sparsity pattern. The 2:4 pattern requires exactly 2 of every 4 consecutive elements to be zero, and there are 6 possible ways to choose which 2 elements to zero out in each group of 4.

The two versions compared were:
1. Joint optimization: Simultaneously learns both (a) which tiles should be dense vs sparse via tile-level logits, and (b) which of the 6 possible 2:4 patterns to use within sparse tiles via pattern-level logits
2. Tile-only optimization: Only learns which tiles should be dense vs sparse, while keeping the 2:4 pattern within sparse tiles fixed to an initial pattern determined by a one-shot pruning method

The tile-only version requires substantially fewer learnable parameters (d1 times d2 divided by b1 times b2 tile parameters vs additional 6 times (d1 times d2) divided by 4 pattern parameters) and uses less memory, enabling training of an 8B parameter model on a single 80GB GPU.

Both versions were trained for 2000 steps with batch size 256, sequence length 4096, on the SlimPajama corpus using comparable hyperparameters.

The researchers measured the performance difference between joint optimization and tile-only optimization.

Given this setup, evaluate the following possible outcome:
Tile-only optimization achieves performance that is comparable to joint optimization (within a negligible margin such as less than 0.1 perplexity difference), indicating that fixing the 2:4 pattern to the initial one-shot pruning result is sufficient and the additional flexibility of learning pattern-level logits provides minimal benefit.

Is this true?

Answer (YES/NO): NO